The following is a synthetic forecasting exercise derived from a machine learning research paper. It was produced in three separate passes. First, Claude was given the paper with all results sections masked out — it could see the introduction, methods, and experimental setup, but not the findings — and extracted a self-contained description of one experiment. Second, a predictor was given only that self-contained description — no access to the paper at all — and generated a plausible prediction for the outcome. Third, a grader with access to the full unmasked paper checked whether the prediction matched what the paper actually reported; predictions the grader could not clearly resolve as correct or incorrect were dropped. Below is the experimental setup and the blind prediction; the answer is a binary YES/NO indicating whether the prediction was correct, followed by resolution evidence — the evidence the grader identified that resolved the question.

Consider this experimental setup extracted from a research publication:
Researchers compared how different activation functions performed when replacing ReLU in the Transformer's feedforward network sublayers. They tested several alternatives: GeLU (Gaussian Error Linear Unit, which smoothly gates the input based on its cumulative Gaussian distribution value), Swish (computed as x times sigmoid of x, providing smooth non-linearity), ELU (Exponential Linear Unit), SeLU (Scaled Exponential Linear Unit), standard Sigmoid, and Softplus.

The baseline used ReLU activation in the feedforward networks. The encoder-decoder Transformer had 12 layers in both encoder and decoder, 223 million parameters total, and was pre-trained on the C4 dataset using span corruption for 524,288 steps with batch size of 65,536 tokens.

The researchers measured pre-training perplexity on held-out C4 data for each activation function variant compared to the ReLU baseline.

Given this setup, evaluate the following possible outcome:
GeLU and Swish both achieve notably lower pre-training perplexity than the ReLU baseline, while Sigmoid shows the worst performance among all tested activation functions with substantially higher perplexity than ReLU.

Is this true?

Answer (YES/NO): NO